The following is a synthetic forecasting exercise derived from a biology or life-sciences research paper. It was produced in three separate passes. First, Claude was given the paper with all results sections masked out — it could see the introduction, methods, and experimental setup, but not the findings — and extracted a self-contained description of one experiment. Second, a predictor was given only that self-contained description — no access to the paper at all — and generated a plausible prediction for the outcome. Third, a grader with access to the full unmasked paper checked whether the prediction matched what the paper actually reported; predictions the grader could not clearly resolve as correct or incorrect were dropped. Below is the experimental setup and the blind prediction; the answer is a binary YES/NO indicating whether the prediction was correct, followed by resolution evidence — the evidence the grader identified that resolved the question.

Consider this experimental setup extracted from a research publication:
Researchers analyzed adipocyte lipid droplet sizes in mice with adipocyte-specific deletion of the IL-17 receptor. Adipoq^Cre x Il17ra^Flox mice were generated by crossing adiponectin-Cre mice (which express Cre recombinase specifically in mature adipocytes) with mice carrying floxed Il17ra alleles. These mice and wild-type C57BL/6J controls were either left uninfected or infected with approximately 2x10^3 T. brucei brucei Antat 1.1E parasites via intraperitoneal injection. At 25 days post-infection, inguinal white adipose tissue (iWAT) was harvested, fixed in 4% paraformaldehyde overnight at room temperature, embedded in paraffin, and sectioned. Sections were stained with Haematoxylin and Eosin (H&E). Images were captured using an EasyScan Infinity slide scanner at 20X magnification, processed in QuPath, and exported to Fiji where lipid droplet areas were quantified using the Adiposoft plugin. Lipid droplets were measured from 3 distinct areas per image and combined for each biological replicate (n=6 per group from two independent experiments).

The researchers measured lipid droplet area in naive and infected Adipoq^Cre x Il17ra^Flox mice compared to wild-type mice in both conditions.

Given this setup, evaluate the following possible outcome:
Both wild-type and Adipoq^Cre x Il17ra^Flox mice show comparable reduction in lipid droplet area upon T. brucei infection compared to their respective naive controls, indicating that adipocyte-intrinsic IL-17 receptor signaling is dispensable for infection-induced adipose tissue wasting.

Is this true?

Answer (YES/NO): NO